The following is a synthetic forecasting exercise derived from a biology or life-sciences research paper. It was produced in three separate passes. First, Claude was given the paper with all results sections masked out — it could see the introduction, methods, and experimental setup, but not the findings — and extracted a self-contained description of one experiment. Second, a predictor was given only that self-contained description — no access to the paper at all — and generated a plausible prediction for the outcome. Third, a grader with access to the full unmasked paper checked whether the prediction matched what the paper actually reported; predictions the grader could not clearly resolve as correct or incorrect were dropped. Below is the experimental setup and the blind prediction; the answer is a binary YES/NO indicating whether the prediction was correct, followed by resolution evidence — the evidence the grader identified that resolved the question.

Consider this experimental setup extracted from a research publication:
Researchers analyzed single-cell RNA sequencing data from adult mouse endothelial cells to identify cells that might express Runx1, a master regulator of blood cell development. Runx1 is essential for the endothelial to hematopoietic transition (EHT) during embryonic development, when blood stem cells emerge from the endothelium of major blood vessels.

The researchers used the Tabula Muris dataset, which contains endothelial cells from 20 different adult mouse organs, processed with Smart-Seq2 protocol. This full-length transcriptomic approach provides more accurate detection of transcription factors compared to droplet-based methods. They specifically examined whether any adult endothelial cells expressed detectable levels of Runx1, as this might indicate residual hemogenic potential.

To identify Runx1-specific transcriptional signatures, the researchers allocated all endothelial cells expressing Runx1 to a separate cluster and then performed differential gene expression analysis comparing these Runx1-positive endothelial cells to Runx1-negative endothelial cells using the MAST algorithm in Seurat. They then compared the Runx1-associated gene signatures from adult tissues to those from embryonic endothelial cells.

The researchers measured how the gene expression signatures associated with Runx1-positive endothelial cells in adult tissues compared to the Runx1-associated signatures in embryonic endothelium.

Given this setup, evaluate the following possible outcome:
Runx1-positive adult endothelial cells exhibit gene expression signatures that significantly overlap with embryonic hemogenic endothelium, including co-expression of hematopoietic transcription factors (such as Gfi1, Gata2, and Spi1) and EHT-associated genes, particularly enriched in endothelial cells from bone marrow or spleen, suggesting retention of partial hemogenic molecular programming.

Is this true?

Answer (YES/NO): NO